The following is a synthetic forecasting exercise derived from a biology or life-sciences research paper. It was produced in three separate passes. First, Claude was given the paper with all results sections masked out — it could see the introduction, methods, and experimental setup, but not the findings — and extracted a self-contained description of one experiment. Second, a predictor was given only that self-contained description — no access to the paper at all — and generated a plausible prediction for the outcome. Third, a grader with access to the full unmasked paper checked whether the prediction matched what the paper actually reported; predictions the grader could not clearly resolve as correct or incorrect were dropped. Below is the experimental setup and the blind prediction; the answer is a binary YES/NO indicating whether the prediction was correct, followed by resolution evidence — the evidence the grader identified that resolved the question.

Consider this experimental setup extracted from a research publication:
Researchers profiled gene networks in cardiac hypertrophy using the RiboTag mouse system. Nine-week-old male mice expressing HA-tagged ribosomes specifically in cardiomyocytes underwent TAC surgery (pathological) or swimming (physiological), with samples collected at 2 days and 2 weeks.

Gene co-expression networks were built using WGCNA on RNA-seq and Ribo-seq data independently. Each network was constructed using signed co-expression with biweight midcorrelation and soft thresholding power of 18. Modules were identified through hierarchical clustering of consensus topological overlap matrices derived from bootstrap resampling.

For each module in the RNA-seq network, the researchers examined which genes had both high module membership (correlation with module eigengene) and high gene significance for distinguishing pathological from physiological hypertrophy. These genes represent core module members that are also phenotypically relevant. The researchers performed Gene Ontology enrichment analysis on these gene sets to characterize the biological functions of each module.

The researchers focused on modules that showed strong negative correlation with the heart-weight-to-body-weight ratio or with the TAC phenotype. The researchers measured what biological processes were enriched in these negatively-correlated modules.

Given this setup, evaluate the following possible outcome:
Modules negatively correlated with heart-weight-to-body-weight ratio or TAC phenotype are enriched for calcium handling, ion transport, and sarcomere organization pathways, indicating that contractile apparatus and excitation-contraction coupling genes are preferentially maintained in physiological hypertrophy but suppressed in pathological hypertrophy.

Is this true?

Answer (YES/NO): NO